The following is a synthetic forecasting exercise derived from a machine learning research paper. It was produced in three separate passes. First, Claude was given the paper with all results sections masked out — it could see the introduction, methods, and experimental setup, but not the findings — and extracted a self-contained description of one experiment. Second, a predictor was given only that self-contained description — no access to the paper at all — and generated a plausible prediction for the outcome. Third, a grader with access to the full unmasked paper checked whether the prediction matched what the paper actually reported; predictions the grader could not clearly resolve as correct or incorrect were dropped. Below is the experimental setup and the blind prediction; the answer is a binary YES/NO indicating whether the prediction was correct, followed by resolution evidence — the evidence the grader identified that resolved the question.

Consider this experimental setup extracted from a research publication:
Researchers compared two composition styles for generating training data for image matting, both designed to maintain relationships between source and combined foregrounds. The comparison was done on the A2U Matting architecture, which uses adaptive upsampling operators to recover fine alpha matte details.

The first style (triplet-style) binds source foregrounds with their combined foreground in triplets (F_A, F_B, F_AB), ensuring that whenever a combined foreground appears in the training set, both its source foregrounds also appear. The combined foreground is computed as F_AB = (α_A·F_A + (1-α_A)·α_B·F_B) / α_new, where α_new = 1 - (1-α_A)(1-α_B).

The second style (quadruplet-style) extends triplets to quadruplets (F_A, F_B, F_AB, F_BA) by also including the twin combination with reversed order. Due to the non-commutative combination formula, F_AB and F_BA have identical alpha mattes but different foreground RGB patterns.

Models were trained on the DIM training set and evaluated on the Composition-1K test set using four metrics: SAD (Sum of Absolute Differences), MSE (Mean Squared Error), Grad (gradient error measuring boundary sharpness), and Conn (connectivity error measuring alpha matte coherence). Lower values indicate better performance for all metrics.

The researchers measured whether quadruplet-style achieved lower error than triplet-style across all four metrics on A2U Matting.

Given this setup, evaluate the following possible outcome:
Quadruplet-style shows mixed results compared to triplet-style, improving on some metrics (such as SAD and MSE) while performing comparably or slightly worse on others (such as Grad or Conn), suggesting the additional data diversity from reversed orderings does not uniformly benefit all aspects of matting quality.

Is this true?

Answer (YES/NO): NO